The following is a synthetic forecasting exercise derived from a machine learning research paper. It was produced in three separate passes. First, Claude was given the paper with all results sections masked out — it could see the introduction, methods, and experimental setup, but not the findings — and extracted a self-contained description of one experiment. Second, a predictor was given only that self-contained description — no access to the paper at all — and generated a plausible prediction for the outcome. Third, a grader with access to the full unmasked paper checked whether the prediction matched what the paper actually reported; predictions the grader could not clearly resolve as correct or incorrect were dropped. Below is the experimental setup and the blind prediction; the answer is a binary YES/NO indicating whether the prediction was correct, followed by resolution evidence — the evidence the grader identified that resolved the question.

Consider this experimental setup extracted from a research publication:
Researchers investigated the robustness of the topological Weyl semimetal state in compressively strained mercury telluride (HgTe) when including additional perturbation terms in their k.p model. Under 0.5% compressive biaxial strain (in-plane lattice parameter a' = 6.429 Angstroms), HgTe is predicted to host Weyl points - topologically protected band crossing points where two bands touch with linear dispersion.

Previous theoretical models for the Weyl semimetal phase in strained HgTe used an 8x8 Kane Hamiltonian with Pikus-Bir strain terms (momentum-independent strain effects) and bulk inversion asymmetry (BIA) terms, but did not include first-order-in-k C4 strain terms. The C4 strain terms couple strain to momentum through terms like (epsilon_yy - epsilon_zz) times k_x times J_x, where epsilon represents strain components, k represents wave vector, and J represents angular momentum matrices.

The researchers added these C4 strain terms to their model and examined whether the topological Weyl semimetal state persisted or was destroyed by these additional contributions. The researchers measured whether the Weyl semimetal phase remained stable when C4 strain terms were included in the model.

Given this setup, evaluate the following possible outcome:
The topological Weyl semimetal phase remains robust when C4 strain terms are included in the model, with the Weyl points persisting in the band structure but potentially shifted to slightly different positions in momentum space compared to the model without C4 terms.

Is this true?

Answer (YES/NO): YES